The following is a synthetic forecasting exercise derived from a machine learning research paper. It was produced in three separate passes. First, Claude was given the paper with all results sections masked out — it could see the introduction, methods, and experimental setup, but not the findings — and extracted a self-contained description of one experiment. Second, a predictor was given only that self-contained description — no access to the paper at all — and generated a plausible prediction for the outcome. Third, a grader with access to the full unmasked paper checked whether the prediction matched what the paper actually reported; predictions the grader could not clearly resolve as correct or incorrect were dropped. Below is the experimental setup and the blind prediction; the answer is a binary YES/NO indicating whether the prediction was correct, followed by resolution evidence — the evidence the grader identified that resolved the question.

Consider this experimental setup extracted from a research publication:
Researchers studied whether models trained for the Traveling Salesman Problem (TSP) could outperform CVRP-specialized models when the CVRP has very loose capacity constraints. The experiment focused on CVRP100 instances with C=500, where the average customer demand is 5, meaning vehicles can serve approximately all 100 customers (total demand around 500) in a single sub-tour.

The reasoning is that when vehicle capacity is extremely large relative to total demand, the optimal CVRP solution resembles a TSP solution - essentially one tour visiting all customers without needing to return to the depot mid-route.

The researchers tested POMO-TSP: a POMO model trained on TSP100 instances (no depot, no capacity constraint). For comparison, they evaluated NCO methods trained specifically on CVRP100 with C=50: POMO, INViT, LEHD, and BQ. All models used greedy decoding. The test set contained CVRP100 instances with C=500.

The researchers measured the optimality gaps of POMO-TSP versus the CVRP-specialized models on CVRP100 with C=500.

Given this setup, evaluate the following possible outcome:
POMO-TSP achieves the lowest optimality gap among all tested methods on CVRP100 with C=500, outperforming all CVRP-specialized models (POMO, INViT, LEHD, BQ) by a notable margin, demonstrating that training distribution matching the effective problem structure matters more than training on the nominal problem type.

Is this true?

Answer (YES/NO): YES